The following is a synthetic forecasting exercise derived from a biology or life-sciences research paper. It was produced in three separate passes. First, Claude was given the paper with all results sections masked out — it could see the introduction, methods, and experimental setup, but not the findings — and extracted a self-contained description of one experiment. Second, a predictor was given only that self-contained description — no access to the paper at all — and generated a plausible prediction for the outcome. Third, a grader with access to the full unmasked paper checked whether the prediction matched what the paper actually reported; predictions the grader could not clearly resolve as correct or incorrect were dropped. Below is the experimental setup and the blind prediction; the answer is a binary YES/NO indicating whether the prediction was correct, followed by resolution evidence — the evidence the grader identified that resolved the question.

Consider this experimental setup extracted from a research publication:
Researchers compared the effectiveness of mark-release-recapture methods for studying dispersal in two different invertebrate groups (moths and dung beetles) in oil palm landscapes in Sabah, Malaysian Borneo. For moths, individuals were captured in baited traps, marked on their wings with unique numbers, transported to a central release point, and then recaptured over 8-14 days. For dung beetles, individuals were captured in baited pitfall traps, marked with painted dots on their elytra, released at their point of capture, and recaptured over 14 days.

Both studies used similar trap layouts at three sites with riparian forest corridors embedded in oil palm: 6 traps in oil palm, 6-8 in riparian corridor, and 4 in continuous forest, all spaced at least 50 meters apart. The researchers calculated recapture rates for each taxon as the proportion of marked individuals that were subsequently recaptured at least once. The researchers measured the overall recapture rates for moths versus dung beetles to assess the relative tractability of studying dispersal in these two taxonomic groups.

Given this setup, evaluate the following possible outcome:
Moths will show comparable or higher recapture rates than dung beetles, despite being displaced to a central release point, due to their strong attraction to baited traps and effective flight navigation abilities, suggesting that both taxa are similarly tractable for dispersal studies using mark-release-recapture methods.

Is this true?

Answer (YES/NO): NO